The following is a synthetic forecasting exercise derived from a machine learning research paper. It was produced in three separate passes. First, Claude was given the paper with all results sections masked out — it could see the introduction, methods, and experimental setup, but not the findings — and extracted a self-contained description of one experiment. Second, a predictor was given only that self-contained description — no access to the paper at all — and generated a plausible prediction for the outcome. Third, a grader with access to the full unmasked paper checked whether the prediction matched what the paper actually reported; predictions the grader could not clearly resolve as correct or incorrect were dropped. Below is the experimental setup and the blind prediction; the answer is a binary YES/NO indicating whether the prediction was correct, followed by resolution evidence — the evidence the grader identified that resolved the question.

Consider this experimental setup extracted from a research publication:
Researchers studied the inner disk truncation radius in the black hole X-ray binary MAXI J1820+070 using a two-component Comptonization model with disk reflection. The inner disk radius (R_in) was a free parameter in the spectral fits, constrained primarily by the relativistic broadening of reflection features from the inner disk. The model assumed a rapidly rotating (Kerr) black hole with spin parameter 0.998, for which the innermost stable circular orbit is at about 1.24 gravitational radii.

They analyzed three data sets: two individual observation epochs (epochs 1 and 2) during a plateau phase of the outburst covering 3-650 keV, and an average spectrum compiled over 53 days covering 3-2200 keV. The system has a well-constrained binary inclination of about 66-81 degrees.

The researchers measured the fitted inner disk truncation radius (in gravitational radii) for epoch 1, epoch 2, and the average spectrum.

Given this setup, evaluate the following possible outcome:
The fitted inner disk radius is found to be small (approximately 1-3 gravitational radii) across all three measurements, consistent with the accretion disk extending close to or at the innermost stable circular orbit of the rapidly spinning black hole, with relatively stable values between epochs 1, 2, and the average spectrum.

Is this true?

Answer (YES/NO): NO